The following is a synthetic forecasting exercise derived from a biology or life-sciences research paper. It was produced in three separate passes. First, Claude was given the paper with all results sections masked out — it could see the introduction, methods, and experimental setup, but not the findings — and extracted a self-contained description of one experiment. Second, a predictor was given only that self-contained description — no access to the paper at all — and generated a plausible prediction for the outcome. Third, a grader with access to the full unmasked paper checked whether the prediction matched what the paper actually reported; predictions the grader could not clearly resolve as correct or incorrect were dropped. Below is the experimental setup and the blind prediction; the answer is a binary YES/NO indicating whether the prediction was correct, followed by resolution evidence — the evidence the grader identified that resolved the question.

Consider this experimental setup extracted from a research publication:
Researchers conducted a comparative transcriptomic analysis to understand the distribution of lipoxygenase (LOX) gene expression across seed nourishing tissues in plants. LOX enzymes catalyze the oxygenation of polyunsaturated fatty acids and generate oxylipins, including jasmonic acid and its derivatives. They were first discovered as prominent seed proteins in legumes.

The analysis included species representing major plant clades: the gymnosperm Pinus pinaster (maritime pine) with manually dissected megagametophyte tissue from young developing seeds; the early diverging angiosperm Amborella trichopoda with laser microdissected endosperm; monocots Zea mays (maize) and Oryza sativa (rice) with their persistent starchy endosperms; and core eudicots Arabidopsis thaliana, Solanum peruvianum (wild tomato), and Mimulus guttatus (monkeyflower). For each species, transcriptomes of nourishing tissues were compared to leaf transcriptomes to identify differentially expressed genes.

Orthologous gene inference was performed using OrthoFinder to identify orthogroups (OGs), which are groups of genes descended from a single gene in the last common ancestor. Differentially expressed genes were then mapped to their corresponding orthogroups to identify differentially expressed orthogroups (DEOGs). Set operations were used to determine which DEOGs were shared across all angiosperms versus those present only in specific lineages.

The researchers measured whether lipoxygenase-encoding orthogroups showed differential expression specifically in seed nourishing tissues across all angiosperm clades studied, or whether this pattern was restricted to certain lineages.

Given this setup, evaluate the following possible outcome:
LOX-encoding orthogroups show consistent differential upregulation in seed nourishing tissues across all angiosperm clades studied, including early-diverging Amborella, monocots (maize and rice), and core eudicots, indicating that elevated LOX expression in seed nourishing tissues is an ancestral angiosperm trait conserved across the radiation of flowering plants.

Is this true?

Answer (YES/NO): NO